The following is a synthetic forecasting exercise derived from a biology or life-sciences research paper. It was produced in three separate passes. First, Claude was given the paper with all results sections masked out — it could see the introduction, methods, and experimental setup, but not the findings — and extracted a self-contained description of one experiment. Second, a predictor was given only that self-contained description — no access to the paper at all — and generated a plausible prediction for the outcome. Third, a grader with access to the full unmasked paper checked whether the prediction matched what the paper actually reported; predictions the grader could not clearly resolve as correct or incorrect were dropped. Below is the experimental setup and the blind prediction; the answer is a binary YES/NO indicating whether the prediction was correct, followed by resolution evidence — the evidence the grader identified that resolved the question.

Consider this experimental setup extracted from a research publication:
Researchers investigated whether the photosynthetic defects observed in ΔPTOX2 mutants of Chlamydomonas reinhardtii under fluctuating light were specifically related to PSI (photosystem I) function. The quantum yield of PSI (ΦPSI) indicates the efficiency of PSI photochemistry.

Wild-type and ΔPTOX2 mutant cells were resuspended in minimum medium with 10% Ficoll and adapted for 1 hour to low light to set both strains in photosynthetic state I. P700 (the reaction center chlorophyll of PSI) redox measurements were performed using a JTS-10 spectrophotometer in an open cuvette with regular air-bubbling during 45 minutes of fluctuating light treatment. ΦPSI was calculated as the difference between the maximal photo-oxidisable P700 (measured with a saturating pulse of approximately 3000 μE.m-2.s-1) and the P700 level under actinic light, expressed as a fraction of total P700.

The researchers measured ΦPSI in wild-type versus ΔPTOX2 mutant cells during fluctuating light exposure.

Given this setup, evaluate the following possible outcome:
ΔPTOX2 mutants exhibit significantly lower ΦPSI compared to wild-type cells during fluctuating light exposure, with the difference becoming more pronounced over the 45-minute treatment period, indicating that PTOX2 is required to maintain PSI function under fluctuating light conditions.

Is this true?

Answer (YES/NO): NO